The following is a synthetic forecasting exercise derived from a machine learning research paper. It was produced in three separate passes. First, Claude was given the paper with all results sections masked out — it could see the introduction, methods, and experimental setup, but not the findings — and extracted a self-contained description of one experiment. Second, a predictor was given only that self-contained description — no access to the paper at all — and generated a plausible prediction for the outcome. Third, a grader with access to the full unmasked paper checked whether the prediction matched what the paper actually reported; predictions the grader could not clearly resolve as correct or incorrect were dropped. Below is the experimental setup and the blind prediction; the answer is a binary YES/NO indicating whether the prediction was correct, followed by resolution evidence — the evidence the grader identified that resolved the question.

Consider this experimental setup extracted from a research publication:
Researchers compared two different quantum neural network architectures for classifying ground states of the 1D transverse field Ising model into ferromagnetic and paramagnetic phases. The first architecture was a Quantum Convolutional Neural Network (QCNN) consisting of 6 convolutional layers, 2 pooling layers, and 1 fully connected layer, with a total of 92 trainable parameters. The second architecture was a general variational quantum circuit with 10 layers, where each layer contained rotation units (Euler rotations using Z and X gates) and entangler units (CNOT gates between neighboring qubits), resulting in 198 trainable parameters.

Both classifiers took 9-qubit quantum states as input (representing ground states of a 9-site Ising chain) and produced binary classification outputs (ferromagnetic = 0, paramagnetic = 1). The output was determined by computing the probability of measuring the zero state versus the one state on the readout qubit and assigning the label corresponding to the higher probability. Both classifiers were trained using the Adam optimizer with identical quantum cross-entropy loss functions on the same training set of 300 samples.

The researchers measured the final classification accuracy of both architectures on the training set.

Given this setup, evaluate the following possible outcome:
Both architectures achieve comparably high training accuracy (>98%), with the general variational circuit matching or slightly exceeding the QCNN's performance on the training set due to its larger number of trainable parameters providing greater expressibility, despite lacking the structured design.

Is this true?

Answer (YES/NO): NO